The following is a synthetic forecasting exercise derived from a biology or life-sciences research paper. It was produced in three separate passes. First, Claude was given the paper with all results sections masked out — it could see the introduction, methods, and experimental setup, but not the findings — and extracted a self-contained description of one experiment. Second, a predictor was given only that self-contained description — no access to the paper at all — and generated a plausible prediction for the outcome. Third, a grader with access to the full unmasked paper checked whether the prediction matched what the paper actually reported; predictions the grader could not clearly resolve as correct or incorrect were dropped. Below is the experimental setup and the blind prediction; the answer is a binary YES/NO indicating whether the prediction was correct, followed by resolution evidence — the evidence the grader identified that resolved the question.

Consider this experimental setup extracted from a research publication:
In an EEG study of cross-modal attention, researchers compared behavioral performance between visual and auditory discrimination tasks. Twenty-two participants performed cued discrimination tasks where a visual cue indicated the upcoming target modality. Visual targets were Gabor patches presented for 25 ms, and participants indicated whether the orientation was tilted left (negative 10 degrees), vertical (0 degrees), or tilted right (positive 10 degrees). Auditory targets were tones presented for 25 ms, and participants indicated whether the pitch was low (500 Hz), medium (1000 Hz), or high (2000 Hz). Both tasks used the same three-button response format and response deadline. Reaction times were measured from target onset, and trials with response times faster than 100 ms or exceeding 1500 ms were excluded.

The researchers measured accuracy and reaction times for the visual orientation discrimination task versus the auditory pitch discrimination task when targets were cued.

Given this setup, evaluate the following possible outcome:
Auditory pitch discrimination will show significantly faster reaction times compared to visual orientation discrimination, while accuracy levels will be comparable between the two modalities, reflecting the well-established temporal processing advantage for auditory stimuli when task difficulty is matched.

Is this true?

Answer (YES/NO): NO